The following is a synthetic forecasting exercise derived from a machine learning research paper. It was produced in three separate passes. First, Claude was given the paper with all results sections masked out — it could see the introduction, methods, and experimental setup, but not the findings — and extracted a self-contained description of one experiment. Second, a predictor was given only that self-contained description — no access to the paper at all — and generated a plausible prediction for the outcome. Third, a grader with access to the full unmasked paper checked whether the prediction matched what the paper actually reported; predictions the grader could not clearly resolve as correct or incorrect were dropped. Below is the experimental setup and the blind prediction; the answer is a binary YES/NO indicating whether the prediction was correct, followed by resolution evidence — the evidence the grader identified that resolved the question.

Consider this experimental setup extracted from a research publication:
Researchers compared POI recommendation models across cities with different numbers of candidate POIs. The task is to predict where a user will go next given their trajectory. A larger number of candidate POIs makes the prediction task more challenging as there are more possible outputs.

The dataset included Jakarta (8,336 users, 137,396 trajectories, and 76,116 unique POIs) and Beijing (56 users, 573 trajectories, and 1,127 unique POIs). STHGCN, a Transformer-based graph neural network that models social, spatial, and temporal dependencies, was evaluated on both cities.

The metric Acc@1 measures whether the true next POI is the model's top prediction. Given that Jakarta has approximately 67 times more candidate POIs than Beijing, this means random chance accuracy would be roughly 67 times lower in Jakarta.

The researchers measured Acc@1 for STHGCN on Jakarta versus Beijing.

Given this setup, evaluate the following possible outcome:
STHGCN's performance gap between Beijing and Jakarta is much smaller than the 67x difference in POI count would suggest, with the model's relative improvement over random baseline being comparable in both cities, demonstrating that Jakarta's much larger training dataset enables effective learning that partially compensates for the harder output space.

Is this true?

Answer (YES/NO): NO